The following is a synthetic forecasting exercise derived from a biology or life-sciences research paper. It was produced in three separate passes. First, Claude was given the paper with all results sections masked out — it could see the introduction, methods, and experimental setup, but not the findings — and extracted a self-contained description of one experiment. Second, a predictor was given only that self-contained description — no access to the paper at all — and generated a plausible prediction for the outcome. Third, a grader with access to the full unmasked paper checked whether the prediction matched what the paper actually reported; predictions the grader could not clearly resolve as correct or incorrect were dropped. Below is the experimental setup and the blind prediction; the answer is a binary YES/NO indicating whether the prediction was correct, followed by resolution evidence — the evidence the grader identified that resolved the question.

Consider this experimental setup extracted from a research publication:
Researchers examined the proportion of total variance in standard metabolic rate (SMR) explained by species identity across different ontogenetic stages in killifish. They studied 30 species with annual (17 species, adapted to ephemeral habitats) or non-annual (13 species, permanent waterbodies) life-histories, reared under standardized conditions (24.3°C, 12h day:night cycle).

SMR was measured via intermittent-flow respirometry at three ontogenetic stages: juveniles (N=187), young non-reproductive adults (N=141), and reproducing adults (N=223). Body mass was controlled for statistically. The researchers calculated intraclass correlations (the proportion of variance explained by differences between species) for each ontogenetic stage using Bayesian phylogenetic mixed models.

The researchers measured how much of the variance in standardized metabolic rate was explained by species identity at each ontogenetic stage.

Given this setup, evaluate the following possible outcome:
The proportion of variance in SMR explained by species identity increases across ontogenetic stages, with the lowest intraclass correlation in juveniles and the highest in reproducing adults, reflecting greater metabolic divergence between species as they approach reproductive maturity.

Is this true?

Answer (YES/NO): NO